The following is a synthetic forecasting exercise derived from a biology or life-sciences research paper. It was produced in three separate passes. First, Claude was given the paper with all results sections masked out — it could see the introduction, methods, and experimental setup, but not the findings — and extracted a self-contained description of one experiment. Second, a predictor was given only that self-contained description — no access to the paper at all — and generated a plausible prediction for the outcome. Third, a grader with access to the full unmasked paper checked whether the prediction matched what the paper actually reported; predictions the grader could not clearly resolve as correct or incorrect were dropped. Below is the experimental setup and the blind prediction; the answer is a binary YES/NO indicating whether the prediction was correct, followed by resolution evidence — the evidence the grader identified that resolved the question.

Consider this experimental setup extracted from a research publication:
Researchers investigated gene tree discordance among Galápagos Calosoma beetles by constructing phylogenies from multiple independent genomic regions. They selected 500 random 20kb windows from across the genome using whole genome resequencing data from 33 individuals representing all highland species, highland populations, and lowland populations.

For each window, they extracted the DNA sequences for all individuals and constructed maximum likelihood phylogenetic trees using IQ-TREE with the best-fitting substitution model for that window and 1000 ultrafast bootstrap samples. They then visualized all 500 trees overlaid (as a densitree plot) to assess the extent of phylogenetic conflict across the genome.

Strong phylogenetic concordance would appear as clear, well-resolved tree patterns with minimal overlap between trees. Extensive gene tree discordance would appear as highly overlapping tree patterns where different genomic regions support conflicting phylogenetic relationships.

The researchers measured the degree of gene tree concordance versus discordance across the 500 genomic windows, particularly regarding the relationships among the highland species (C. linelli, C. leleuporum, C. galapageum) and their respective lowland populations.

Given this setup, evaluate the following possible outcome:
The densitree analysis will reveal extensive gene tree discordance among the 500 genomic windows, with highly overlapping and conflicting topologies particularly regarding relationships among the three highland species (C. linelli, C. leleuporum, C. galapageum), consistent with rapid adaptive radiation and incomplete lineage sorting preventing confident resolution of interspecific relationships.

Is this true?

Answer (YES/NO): NO